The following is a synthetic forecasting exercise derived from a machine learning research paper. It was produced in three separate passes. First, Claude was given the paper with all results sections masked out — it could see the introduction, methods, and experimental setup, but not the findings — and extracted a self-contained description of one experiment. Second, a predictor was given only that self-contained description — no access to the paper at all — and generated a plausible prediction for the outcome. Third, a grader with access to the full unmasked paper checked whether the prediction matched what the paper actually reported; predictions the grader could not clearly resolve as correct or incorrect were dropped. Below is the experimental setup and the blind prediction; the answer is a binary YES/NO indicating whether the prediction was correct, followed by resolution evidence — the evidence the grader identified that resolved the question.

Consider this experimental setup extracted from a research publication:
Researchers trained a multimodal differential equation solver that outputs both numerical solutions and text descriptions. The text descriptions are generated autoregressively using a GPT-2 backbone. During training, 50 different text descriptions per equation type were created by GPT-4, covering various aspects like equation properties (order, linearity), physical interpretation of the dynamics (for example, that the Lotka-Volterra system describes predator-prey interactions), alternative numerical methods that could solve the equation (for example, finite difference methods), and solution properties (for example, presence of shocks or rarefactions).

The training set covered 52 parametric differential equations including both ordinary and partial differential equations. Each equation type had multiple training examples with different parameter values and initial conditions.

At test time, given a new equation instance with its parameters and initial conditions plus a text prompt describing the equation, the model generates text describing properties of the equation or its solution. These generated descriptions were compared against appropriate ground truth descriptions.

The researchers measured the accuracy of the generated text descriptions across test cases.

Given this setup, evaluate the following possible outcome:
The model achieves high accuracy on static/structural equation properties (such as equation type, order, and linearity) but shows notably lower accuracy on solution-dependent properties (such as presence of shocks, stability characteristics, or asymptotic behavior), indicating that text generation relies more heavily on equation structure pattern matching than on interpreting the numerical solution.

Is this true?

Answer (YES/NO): NO